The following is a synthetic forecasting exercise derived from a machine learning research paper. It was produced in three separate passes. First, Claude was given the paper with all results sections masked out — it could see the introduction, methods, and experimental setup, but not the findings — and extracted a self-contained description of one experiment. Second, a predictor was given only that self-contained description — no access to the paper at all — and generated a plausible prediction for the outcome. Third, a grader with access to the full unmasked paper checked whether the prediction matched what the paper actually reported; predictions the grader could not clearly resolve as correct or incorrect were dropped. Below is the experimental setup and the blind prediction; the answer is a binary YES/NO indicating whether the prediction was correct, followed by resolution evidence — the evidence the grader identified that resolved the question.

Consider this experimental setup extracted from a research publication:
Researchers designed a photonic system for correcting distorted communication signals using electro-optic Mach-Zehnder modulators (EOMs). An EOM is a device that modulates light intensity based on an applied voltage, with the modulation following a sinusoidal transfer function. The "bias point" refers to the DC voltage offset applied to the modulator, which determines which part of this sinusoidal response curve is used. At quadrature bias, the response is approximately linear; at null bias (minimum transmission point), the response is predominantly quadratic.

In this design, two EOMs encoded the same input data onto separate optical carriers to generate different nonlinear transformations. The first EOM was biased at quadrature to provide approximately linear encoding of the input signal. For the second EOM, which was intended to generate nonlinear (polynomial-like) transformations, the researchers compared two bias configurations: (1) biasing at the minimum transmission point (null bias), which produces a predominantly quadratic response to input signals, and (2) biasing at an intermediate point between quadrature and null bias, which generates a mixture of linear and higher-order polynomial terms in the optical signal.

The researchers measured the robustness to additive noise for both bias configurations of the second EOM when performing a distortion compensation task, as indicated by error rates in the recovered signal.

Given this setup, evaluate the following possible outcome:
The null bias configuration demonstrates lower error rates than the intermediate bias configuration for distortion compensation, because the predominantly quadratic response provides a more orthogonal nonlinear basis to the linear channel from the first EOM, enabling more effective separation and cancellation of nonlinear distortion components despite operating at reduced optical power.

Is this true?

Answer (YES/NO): NO